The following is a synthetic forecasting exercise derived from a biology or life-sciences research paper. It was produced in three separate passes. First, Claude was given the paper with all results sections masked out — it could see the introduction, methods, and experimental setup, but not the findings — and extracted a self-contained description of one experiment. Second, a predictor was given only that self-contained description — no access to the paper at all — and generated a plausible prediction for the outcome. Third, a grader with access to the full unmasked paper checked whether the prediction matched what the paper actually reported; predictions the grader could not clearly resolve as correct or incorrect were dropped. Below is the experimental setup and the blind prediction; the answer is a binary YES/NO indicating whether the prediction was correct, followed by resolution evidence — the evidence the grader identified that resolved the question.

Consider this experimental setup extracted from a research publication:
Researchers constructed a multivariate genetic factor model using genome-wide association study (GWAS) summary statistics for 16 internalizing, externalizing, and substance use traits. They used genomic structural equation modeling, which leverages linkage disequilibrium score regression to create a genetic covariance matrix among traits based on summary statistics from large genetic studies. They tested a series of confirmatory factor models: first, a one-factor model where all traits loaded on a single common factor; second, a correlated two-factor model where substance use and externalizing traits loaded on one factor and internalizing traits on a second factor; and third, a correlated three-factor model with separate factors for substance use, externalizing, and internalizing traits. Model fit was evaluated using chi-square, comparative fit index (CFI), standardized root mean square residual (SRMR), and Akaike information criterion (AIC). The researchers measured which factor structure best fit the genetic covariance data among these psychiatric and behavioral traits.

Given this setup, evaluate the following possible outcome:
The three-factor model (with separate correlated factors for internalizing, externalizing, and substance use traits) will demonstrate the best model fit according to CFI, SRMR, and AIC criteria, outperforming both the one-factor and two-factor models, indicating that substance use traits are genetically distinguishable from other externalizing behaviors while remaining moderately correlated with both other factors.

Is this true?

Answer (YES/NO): YES